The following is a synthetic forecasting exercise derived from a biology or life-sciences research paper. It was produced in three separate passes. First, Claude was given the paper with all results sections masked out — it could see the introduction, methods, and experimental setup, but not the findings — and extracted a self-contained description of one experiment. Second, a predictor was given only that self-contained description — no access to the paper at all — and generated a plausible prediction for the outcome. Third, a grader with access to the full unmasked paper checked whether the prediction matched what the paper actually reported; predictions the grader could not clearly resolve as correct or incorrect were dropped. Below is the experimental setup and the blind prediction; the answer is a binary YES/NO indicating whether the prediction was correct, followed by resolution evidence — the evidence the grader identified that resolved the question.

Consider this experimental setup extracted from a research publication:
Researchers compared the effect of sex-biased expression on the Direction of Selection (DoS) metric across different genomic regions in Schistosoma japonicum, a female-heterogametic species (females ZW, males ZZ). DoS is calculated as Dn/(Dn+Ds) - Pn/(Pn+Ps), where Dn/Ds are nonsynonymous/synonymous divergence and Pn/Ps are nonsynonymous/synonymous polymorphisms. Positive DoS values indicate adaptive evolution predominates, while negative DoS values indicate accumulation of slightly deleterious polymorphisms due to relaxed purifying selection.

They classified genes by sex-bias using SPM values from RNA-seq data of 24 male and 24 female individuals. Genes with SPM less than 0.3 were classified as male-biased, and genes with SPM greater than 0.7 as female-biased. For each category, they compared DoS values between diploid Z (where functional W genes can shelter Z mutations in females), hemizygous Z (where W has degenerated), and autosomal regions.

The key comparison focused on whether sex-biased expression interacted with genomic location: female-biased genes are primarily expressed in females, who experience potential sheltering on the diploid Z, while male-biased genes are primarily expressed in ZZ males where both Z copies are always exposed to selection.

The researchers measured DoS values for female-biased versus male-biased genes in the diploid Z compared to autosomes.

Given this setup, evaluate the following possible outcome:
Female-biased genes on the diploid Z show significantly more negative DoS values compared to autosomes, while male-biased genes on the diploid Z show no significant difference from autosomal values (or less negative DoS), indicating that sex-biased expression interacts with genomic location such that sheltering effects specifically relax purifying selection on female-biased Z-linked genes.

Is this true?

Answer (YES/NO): YES